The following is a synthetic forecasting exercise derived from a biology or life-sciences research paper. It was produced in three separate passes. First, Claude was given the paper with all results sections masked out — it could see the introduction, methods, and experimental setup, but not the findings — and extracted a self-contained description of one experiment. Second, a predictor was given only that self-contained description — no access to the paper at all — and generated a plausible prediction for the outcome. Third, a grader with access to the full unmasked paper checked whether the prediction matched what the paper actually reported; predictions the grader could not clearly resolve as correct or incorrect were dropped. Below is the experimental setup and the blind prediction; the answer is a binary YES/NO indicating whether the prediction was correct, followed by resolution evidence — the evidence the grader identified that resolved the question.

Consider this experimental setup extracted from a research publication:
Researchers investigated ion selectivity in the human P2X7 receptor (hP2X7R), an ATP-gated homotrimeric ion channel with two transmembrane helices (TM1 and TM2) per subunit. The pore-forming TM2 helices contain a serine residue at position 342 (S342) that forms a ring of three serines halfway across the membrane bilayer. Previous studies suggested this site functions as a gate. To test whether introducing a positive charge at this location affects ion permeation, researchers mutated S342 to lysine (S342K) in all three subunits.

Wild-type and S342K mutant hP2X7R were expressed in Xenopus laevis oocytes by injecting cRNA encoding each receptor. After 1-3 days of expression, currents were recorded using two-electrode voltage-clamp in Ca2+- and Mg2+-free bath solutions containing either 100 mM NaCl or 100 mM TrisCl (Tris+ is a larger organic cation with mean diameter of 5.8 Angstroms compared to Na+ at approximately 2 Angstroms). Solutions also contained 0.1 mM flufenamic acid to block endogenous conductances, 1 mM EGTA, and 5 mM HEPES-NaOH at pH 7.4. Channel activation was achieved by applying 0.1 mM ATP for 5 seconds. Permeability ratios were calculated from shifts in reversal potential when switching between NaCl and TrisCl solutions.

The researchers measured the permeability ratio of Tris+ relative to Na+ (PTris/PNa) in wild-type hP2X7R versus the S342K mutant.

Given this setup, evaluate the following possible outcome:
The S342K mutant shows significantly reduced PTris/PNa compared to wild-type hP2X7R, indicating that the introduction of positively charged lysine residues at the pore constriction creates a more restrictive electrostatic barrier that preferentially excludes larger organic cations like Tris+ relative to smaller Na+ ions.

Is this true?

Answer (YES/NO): NO